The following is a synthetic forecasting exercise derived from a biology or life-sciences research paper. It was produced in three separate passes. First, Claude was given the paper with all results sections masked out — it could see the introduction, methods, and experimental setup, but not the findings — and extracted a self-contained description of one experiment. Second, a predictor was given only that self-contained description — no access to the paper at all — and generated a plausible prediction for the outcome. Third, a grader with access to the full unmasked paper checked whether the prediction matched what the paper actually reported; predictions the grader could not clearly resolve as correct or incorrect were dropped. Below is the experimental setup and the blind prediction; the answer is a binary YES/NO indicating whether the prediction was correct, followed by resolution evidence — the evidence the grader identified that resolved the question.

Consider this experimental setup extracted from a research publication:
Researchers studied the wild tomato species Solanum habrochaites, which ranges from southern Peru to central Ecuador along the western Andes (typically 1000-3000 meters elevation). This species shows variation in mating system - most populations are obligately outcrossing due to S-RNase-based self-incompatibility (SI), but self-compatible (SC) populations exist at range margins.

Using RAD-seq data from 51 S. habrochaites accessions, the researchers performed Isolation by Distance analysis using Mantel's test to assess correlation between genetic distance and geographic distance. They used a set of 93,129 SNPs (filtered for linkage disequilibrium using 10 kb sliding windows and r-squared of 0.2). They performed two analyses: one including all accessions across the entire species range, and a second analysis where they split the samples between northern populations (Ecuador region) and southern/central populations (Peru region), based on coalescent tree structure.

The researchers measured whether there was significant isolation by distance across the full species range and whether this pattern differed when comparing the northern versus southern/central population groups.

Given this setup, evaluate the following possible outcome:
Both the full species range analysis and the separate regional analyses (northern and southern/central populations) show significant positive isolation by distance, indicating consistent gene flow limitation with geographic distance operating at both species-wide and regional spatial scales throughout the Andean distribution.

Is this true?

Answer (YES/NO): NO